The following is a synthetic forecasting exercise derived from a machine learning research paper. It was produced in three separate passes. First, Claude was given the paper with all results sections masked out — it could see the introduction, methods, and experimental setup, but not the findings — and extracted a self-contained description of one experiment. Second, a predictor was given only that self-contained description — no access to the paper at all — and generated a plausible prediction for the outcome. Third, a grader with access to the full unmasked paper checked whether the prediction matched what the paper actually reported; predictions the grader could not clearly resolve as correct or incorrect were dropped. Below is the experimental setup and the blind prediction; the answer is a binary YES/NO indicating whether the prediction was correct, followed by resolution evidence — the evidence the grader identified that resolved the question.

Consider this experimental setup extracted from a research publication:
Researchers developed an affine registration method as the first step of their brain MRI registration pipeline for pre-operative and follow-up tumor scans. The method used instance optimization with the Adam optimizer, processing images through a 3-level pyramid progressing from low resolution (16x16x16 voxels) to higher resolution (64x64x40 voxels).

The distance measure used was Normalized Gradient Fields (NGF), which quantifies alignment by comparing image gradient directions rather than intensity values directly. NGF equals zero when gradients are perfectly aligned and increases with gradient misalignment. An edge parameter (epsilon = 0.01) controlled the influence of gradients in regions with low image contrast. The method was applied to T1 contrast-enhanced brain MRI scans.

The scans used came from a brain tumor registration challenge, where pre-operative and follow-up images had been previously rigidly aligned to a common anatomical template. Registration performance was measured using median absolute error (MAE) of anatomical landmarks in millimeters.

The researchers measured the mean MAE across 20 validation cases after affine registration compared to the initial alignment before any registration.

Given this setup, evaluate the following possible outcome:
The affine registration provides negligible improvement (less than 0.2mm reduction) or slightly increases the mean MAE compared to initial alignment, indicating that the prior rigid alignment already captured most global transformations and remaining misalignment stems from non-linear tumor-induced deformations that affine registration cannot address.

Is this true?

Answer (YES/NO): NO